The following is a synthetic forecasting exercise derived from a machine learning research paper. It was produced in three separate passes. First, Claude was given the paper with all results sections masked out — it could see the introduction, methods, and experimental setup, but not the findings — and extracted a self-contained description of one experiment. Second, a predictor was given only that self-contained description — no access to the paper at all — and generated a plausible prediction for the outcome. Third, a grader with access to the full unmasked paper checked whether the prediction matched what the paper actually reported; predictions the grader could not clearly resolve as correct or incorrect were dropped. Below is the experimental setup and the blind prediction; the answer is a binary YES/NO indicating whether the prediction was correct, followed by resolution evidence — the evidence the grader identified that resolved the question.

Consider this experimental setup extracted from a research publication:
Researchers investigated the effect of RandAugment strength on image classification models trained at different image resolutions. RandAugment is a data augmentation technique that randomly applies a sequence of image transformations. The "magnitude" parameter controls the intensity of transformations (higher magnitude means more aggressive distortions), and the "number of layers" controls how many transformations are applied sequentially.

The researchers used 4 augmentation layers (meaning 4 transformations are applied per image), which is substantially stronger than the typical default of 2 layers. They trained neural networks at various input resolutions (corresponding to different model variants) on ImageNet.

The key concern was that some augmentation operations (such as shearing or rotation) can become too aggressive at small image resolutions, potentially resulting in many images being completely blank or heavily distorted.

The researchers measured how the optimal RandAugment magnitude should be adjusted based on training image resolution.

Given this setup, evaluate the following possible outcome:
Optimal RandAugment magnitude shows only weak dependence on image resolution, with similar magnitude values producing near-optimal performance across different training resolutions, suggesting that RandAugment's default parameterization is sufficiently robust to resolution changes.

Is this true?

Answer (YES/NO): NO